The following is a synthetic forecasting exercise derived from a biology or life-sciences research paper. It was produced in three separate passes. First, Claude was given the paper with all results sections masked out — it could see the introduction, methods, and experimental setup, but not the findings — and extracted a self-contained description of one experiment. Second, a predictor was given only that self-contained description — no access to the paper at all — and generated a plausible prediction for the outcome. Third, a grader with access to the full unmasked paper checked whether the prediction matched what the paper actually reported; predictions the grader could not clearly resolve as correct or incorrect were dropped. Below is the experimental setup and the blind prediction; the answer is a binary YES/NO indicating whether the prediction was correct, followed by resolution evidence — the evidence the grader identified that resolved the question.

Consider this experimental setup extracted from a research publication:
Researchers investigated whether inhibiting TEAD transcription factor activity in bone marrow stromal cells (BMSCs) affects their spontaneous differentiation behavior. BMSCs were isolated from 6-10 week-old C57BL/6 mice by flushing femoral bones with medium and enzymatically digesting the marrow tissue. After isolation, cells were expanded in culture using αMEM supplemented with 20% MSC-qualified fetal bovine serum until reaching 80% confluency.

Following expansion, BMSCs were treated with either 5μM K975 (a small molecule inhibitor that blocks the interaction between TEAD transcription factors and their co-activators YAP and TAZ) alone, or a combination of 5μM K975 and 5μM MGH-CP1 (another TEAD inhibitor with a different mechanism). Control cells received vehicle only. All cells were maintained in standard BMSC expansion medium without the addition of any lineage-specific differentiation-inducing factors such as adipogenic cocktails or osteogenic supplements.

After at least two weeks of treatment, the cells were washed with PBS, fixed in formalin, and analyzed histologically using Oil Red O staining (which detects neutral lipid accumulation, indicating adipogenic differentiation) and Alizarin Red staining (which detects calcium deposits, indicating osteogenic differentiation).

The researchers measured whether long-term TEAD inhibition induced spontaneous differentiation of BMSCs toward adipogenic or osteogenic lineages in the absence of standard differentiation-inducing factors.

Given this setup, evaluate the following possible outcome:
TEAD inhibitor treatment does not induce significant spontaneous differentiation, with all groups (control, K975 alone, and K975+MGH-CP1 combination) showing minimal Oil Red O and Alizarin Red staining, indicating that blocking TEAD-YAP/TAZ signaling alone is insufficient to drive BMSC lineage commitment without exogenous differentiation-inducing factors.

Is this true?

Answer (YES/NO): NO